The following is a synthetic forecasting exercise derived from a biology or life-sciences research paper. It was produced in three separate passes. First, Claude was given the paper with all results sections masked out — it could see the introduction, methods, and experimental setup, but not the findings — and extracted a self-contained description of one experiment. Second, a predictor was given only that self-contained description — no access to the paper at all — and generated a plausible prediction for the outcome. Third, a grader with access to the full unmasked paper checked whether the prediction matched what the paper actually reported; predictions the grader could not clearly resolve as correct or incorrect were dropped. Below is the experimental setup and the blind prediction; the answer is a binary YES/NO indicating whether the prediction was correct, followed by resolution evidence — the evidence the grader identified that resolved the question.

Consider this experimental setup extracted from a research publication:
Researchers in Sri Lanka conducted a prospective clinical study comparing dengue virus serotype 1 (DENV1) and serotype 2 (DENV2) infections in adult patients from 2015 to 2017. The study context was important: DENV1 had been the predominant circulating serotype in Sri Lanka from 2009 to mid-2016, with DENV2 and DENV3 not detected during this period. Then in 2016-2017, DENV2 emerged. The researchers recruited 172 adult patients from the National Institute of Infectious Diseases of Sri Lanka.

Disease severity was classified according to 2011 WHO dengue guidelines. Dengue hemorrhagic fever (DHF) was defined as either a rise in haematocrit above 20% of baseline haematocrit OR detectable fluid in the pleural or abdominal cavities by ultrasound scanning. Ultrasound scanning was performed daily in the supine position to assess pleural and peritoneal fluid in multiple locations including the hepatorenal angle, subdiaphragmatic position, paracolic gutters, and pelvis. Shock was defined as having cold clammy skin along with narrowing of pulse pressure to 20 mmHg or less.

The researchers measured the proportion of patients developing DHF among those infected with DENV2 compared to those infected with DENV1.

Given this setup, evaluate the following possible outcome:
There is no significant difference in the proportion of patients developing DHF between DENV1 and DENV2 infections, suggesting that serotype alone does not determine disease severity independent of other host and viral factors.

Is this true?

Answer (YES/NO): NO